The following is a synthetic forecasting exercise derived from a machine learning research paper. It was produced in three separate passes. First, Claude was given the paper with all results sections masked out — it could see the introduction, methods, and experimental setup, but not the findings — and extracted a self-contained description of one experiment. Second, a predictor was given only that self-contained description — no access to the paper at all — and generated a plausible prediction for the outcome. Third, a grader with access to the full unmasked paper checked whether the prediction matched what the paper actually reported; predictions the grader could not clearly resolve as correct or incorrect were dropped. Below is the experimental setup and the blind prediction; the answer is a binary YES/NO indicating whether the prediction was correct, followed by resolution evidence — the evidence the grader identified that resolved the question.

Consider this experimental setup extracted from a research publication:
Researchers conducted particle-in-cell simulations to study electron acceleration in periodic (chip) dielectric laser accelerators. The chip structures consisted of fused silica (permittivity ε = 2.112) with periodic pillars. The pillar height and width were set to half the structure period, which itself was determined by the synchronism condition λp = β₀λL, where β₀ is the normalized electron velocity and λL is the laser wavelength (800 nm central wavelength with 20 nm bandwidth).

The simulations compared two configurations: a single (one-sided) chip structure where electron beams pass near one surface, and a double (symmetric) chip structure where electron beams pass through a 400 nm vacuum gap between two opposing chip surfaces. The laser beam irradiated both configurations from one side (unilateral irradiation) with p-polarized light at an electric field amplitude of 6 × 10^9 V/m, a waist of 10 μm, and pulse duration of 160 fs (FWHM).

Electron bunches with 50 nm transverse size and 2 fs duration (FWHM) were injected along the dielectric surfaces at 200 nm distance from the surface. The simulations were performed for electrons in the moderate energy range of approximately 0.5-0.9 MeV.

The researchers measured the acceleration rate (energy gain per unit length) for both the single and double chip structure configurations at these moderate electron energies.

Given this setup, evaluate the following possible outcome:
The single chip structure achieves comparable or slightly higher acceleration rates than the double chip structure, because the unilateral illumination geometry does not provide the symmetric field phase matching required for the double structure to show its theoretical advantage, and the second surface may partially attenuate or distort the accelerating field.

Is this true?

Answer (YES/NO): YES